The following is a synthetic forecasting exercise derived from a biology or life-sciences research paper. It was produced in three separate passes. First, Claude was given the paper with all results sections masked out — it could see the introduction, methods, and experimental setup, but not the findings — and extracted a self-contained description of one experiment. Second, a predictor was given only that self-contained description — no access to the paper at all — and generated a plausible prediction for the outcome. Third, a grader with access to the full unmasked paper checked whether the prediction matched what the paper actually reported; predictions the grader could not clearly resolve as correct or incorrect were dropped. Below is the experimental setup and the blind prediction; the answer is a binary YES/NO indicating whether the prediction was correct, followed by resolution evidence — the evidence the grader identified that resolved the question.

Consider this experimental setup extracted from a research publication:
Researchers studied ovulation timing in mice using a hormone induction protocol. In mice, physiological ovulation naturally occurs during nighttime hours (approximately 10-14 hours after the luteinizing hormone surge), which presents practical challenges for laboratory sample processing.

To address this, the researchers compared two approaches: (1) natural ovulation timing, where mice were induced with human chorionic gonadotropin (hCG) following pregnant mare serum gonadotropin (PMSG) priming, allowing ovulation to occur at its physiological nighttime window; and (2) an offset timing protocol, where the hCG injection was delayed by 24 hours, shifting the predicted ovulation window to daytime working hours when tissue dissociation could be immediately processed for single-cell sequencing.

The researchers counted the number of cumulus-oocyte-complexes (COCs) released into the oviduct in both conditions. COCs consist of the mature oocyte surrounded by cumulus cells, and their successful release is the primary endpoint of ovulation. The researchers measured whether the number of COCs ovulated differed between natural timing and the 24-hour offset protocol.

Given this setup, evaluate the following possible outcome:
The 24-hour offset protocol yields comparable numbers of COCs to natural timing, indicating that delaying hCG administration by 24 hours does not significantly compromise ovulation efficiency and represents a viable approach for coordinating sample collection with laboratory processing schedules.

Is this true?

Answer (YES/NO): YES